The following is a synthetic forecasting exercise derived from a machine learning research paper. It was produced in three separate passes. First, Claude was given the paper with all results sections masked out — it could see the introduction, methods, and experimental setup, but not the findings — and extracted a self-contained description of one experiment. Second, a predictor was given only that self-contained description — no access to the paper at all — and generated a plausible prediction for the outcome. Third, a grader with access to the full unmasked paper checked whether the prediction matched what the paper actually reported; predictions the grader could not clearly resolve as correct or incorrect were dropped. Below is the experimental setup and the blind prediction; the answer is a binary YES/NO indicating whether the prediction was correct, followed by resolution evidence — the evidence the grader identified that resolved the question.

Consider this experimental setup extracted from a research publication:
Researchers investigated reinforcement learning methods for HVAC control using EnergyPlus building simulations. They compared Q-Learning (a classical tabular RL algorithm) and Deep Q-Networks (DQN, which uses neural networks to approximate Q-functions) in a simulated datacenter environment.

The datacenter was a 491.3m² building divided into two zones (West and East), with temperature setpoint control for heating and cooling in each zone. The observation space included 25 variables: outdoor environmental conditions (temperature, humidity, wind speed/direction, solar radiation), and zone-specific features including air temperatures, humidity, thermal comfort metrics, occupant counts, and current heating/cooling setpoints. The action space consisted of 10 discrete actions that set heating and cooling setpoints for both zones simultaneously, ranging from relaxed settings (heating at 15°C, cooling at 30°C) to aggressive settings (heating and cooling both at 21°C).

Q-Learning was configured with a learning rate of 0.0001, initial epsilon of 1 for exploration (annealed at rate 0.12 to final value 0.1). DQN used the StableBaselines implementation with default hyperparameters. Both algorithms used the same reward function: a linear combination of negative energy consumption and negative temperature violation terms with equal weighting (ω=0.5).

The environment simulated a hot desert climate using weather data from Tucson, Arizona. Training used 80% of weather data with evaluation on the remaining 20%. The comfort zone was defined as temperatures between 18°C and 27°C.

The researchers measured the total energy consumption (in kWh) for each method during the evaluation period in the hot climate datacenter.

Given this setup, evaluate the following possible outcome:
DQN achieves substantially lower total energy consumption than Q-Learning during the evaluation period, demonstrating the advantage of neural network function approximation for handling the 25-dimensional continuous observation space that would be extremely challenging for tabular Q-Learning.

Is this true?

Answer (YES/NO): NO